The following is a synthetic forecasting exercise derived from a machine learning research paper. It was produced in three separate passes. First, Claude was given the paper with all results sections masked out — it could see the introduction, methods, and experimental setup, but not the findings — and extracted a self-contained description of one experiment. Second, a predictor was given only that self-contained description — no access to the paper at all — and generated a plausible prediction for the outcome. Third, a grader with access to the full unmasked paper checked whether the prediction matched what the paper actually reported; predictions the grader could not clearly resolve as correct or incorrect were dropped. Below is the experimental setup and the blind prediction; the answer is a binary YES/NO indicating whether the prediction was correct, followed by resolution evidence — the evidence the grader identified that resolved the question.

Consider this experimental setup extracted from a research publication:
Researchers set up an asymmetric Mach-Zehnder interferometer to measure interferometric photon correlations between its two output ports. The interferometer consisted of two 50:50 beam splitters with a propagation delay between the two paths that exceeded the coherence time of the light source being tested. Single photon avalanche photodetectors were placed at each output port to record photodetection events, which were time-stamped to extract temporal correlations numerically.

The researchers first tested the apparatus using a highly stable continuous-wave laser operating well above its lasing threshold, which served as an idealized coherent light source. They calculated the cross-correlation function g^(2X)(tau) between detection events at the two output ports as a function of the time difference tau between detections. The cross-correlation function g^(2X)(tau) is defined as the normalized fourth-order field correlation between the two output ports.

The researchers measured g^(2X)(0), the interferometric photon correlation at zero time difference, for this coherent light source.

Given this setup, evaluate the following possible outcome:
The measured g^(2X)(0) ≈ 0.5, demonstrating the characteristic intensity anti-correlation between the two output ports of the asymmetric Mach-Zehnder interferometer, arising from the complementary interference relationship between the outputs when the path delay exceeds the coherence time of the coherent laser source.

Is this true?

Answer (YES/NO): YES